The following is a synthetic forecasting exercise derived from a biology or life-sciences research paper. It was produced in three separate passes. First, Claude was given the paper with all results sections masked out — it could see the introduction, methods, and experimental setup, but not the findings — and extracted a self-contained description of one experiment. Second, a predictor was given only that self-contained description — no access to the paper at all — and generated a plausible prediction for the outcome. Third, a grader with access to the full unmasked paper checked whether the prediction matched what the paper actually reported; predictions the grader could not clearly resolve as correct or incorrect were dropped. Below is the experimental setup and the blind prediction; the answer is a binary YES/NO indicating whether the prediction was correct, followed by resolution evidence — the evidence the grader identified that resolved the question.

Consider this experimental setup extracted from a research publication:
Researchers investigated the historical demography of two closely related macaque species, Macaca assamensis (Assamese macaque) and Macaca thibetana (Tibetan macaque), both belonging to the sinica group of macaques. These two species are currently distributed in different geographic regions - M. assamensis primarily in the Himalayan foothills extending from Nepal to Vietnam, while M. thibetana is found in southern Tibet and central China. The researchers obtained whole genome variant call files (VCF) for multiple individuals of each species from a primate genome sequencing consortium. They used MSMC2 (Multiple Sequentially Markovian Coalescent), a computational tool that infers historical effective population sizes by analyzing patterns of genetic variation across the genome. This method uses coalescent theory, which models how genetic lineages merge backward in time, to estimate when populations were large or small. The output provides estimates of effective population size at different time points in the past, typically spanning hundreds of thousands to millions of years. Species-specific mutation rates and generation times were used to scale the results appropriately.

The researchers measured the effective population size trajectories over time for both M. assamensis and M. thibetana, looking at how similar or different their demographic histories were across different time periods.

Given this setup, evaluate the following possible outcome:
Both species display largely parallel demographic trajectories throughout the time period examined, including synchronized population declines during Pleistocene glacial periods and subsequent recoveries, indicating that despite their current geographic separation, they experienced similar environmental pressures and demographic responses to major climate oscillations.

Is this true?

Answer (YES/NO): NO